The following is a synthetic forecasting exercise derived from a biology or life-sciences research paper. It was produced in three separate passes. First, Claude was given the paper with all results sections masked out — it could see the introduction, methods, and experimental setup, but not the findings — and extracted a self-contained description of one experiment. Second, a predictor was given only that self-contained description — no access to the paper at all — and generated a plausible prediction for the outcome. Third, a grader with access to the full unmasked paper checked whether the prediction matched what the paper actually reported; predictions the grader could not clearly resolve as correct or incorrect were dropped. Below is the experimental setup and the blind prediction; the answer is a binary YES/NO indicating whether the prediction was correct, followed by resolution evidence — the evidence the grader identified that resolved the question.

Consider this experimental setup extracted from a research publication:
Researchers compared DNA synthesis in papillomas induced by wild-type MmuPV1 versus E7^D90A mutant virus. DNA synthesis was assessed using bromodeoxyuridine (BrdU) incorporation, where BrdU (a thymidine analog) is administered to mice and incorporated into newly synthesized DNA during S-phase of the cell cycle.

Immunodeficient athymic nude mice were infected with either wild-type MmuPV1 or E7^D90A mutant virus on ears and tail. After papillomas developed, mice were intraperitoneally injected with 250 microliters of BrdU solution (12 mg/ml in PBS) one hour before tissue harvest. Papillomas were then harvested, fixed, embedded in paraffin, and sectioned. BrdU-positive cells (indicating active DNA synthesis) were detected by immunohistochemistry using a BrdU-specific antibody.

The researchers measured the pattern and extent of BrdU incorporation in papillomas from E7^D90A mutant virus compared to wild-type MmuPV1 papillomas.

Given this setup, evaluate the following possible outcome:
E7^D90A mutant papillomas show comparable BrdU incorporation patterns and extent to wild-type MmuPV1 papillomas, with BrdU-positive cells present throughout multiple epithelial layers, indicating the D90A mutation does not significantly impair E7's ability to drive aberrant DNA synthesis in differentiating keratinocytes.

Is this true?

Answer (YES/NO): YES